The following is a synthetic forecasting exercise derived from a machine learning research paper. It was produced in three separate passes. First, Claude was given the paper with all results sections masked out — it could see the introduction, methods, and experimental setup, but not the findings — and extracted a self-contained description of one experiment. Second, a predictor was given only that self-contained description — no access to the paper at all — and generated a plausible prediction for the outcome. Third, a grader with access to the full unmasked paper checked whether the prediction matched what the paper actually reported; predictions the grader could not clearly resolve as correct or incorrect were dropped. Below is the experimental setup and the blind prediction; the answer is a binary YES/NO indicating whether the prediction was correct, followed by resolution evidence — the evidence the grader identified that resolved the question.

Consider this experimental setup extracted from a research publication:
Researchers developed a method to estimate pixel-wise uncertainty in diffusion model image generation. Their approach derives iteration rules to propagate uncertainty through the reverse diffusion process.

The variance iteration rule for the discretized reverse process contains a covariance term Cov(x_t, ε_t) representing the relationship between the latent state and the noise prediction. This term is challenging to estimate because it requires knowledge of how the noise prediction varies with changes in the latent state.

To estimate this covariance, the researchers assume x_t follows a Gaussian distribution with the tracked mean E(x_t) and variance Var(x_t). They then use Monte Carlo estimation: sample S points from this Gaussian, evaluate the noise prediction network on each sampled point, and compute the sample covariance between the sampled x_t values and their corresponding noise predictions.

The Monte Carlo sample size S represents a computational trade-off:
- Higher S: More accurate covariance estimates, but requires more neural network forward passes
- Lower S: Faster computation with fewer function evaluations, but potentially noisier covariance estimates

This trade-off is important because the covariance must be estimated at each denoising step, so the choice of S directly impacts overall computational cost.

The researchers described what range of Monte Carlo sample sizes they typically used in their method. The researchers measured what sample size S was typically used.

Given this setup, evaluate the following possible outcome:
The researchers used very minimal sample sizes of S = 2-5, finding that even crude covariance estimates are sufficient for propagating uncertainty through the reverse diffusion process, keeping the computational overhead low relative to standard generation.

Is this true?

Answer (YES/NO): NO